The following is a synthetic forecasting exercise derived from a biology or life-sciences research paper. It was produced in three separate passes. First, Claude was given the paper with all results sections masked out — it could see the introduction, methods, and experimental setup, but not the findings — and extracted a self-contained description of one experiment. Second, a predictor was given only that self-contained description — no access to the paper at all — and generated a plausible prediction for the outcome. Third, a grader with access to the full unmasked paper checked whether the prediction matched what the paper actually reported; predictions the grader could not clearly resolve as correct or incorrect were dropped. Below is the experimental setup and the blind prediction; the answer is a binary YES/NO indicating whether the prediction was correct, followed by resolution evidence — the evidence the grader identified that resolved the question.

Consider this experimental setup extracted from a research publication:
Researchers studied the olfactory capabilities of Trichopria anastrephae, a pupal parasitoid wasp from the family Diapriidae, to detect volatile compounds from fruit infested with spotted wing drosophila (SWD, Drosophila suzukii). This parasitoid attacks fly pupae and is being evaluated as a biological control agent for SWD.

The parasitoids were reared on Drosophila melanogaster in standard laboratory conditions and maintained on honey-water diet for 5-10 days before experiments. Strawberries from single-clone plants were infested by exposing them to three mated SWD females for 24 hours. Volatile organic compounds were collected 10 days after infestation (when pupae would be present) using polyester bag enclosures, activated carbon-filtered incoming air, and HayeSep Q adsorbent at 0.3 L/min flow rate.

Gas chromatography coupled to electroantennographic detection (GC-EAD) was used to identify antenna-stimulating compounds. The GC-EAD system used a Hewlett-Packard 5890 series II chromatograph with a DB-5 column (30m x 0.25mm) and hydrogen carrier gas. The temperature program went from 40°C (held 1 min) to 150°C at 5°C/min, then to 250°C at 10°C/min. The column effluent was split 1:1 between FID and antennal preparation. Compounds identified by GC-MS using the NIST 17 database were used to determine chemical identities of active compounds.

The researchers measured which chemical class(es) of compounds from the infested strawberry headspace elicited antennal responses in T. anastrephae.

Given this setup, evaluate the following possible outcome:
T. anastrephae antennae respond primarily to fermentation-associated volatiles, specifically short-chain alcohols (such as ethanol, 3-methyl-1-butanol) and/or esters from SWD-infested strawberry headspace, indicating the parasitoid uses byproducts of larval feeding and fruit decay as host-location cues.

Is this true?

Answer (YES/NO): NO